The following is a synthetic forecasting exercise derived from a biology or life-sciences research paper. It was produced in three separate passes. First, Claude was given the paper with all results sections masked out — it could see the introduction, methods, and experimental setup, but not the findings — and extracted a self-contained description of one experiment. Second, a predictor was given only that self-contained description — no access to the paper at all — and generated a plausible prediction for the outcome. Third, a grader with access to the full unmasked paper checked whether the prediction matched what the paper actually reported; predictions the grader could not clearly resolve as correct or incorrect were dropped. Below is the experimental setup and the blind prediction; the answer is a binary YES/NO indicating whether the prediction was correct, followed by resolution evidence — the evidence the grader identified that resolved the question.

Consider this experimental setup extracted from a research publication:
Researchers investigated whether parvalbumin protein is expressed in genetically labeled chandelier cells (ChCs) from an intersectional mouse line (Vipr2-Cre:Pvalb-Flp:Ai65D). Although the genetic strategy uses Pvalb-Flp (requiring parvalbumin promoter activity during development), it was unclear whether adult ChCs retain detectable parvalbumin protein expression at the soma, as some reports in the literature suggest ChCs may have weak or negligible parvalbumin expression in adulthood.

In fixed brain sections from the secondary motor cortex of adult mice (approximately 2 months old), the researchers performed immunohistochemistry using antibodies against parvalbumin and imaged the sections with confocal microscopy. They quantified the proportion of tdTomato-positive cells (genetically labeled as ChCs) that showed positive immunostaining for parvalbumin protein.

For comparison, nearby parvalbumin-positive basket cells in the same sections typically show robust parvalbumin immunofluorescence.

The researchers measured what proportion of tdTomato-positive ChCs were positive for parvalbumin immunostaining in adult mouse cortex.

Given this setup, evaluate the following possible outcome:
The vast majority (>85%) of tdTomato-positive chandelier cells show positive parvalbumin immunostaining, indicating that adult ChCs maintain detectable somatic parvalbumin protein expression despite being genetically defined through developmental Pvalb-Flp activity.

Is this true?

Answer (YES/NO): NO